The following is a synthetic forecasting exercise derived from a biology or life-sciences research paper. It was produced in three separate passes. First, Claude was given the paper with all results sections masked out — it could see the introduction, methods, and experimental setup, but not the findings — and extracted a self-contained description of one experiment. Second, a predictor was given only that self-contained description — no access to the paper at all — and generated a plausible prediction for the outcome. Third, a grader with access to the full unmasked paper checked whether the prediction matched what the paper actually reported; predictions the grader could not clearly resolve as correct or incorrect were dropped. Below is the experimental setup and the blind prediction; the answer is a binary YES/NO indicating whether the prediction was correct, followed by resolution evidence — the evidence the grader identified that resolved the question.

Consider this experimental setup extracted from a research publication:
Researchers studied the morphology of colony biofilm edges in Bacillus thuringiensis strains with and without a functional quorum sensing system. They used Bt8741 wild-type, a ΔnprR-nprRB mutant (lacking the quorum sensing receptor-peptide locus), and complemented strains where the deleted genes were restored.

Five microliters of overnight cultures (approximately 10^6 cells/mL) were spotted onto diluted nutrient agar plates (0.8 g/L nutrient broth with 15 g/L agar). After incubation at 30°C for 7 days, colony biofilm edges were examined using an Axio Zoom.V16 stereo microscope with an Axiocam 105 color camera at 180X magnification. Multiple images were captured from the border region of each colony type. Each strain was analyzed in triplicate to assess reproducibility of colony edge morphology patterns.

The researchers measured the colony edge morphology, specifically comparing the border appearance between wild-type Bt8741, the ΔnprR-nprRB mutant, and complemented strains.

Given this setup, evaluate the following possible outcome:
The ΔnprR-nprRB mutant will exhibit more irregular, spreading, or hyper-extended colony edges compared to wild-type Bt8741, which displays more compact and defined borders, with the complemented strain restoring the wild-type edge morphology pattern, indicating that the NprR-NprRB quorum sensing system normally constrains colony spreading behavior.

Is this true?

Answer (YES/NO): NO